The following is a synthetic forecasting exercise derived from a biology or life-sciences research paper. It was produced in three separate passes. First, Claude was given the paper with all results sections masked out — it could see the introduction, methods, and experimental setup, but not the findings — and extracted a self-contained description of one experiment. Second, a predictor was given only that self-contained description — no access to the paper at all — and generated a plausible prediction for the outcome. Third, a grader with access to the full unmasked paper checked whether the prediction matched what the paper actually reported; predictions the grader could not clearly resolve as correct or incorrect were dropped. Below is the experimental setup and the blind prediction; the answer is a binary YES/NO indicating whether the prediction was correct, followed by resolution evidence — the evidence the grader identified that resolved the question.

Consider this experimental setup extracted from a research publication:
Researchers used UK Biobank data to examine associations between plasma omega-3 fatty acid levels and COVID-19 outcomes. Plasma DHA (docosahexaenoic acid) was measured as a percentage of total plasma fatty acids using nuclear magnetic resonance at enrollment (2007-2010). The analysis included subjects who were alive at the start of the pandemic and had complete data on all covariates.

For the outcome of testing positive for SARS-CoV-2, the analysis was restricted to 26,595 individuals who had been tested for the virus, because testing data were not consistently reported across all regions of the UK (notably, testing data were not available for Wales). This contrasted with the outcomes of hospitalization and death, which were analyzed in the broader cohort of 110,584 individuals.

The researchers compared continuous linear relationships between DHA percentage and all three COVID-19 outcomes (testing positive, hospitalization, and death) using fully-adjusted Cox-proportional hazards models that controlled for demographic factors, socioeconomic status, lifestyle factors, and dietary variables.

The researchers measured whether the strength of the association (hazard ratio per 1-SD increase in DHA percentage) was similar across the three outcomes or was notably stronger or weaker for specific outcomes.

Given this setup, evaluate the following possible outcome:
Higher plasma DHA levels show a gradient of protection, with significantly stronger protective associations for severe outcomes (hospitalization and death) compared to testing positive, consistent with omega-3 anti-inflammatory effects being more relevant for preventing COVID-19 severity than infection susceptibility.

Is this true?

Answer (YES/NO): NO